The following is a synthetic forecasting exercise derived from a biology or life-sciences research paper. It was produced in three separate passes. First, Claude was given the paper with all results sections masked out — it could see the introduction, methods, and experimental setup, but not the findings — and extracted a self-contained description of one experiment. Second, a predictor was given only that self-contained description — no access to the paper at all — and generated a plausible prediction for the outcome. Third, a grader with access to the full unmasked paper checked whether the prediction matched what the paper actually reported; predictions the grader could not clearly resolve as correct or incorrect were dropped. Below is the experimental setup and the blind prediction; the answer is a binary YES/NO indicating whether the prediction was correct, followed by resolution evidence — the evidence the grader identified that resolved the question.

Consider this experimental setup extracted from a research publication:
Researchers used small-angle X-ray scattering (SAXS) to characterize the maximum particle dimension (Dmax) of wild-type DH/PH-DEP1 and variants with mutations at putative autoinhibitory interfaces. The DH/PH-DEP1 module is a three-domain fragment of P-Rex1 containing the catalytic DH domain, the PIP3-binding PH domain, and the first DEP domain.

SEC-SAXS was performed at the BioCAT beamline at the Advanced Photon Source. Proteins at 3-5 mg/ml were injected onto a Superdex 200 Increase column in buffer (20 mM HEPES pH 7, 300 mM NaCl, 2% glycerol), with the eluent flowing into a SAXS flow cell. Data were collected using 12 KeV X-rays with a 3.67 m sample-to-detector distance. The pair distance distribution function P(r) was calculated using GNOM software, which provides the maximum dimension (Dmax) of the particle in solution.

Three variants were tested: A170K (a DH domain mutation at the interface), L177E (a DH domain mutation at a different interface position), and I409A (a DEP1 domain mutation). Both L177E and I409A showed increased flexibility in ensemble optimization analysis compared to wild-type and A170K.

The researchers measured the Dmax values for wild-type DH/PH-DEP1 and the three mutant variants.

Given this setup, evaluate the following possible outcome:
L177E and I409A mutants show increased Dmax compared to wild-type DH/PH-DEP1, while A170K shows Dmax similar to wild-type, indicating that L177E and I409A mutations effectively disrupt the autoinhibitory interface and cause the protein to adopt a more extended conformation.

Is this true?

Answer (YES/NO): YES